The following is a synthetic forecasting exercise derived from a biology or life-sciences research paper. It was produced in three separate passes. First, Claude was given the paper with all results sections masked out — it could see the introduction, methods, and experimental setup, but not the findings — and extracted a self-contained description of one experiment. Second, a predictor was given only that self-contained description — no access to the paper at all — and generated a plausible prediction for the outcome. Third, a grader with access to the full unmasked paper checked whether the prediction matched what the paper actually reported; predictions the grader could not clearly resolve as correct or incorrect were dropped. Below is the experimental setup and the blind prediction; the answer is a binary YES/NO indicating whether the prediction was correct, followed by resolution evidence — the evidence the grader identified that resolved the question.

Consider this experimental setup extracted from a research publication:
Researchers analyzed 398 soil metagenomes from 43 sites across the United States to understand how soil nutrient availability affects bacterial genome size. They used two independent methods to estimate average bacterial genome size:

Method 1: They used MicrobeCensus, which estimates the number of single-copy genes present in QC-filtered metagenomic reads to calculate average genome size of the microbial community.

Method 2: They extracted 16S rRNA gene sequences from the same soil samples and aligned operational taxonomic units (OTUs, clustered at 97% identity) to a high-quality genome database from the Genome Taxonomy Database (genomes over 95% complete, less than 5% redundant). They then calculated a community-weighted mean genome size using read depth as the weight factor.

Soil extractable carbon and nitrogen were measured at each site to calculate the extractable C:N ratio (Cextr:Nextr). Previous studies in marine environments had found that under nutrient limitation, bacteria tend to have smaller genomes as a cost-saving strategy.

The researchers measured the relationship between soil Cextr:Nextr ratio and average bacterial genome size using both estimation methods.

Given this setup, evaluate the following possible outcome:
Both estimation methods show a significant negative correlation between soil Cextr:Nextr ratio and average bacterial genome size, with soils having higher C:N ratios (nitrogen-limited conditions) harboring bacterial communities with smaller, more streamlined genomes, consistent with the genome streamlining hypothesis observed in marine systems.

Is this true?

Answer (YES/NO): NO